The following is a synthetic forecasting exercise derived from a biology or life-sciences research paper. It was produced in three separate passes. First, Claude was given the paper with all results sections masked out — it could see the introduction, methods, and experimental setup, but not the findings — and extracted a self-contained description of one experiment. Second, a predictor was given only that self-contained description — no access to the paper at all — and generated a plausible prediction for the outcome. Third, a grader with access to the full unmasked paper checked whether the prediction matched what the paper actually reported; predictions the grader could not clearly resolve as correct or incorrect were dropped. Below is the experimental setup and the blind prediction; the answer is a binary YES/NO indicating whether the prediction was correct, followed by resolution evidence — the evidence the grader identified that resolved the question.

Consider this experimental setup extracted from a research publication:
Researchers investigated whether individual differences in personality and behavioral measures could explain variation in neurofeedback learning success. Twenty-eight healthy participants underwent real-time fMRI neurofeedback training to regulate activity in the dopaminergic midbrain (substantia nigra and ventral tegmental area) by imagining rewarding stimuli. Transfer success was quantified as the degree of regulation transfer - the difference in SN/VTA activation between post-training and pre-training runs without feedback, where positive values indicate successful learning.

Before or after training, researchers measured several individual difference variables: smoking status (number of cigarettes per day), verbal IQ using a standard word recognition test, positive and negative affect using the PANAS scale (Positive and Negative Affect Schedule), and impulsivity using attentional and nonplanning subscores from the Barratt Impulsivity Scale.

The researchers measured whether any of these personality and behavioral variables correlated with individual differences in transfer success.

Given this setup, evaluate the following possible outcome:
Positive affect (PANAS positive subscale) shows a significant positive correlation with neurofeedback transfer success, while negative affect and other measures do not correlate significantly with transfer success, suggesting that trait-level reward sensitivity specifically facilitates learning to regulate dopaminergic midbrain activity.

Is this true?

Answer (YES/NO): NO